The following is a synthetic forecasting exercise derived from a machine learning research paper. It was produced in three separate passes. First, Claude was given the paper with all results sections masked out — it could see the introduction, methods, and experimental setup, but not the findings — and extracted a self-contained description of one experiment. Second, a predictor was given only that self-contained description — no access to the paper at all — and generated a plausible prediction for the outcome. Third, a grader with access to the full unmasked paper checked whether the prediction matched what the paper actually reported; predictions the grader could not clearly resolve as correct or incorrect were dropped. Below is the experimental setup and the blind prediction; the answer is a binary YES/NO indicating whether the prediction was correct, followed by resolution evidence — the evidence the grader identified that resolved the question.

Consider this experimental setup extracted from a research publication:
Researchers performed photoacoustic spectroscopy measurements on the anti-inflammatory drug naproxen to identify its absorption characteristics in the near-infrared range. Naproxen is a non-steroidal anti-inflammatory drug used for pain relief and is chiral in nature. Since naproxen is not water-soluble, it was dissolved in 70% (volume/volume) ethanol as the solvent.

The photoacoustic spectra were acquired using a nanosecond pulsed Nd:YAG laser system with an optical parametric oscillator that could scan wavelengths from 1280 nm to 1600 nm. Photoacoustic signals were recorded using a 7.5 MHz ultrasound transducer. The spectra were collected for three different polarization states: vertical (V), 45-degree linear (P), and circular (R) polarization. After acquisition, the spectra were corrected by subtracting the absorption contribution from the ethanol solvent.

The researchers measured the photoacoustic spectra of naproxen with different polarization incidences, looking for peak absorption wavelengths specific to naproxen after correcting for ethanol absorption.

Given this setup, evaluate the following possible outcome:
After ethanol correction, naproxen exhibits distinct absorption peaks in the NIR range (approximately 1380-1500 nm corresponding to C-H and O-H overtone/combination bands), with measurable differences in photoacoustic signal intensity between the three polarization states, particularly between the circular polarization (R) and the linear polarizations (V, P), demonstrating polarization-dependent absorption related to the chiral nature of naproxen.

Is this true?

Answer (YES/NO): NO